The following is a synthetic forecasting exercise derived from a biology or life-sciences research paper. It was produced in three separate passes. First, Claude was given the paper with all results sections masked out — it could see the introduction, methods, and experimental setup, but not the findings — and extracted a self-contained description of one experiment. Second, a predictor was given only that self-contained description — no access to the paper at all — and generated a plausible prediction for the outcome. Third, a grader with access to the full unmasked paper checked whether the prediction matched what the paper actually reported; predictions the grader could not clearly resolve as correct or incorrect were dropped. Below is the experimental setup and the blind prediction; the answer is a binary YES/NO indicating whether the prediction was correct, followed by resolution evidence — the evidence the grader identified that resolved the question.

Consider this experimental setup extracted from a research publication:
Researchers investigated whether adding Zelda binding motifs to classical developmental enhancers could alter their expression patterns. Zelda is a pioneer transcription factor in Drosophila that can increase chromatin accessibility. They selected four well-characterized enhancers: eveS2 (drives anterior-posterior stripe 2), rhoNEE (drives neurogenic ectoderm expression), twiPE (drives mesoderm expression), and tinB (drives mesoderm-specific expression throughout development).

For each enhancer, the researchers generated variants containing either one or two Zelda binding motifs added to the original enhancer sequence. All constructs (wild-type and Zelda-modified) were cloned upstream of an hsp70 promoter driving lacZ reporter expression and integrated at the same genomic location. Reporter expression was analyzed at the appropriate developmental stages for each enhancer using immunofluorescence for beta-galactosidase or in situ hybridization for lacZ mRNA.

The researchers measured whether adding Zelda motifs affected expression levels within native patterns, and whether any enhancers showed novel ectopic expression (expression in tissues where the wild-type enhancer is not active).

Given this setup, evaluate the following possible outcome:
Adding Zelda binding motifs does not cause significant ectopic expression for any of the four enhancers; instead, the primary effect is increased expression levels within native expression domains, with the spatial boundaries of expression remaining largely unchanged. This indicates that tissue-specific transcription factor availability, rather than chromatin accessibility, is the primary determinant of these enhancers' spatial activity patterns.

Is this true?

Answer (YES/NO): NO